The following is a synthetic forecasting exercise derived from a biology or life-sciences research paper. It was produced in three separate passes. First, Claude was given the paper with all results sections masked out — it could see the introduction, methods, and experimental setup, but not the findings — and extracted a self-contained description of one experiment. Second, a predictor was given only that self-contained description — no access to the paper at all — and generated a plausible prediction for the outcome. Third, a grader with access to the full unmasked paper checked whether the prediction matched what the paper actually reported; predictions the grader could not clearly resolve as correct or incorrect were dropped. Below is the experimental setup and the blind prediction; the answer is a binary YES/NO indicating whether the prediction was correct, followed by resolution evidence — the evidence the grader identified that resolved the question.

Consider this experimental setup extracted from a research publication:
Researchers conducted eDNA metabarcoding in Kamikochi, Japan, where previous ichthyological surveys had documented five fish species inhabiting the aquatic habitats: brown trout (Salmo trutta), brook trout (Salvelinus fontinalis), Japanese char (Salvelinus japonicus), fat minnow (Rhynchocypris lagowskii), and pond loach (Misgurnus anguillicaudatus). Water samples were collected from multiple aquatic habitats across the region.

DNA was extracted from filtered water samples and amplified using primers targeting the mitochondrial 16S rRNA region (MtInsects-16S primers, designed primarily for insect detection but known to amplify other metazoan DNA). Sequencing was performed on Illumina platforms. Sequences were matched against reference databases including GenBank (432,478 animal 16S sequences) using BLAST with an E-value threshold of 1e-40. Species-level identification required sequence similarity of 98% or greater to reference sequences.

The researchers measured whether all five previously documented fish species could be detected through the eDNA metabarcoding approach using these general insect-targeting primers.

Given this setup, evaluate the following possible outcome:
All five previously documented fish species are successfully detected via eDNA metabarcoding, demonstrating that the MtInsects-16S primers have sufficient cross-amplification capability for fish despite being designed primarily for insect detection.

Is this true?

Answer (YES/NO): YES